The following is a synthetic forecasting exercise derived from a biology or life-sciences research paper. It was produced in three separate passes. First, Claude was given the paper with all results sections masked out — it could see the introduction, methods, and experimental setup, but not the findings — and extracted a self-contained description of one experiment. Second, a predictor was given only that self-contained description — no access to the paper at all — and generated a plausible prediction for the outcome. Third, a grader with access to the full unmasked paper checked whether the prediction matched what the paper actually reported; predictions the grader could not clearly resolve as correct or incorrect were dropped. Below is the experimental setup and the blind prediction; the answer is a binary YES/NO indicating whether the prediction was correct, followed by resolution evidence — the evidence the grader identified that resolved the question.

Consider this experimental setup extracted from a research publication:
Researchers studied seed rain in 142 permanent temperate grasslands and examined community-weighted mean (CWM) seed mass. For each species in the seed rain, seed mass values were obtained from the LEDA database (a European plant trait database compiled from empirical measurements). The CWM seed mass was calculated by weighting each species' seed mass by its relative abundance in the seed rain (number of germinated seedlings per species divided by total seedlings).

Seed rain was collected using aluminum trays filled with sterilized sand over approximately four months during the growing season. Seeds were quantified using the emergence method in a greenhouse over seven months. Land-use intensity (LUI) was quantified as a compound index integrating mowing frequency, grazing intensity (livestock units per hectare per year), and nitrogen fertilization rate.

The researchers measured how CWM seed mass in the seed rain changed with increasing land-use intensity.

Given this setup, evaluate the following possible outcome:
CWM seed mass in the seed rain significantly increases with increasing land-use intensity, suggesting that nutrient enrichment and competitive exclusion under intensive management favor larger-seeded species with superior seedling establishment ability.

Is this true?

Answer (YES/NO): NO